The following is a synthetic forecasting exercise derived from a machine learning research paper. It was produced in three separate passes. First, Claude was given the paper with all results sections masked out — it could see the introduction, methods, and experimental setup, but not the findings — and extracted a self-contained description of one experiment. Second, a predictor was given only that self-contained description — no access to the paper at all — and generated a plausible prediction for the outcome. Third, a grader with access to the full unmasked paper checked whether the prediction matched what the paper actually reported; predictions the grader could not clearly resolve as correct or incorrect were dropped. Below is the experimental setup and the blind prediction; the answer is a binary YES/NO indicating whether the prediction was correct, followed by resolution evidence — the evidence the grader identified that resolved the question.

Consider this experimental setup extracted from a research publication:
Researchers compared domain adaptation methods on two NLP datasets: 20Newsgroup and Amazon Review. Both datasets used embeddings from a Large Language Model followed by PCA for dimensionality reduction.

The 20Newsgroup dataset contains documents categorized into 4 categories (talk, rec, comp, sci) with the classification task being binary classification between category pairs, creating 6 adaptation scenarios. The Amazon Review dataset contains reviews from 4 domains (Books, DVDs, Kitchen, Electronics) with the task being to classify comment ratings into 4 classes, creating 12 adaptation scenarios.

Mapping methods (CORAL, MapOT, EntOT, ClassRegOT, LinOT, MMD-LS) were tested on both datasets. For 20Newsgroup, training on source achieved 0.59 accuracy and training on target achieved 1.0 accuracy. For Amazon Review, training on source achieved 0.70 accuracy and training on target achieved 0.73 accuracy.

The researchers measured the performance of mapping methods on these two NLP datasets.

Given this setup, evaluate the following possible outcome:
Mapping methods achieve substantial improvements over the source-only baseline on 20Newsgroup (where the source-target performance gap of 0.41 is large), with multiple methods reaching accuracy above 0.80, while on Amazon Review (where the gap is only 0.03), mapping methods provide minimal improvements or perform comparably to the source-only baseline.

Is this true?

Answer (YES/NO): YES